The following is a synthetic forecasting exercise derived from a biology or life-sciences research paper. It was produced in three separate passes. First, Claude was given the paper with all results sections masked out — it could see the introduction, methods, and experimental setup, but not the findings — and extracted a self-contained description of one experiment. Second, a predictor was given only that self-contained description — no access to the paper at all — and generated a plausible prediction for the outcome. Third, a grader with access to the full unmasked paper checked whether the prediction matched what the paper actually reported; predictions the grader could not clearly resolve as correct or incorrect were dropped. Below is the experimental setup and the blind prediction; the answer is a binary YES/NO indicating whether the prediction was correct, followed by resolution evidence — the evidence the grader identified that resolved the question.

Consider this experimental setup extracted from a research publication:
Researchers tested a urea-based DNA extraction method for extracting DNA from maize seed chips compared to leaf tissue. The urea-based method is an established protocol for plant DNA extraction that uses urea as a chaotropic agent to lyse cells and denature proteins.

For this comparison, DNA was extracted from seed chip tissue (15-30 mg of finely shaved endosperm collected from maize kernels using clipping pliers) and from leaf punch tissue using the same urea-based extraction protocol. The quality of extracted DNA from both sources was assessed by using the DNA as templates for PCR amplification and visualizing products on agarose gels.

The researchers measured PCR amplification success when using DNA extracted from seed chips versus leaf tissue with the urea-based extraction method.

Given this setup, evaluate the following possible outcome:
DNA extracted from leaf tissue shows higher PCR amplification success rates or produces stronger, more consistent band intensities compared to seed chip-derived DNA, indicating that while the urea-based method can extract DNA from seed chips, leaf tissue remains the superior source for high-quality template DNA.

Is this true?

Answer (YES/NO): YES